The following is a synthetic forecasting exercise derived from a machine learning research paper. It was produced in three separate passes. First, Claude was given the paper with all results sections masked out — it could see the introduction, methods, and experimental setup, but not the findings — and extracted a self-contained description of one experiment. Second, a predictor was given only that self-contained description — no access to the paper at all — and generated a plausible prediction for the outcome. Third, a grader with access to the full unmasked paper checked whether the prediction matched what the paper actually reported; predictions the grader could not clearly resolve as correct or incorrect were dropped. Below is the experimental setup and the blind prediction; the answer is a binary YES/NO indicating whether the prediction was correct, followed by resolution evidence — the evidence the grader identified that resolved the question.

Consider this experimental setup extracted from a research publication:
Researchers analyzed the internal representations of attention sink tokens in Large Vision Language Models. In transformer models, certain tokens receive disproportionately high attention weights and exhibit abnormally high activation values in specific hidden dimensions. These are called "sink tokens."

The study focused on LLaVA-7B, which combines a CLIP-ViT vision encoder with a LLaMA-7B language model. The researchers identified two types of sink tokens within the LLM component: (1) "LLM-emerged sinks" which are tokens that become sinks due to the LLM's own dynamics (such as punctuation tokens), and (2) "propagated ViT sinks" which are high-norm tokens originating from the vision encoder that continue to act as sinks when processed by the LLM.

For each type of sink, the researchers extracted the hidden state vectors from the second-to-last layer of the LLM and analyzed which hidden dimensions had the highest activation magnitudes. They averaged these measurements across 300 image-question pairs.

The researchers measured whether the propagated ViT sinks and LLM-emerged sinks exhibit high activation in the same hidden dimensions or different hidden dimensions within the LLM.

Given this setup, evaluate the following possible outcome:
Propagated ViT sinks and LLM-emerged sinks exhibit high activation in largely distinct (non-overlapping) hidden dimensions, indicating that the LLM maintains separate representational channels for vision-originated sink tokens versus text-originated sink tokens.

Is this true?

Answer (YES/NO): YES